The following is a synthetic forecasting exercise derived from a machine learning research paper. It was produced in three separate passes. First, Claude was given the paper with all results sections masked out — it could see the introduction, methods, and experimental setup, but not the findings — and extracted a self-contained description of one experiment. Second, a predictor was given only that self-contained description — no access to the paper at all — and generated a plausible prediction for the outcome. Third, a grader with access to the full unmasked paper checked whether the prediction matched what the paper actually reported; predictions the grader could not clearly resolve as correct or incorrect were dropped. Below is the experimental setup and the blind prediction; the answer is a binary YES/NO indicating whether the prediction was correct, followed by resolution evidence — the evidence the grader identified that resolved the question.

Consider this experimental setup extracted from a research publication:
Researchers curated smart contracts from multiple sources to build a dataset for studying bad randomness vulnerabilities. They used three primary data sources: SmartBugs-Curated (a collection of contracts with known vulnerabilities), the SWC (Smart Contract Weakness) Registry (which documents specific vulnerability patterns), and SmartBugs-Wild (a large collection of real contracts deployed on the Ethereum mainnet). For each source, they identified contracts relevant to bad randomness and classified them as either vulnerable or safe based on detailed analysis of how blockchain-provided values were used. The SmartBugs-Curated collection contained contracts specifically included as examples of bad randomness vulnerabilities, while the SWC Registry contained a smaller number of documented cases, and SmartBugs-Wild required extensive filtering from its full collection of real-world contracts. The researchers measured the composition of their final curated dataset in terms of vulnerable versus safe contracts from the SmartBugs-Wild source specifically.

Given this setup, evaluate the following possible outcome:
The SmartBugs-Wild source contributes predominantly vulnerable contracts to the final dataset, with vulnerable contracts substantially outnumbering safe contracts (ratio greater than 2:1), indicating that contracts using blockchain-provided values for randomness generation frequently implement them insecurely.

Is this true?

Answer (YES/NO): NO